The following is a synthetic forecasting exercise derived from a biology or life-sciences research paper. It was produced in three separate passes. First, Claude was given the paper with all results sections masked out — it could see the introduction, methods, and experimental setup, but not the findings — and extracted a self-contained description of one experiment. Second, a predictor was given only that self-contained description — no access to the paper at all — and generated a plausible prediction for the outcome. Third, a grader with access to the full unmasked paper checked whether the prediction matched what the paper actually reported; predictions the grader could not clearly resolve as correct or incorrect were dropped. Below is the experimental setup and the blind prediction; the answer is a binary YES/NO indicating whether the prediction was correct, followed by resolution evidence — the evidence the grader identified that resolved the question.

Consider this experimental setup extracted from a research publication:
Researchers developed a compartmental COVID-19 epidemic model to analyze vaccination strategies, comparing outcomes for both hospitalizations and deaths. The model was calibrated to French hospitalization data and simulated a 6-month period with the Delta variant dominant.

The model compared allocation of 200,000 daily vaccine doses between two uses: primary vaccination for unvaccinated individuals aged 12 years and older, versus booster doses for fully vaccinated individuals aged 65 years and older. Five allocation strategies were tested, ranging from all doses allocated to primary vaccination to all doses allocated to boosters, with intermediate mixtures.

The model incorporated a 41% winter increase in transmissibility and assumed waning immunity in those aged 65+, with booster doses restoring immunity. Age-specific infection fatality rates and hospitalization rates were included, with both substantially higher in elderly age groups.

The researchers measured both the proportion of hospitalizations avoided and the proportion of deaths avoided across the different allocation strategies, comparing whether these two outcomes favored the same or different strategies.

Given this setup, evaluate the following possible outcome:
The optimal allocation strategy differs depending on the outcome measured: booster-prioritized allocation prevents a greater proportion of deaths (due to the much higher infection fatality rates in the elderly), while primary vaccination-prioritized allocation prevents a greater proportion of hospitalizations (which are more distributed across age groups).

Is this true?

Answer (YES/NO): NO